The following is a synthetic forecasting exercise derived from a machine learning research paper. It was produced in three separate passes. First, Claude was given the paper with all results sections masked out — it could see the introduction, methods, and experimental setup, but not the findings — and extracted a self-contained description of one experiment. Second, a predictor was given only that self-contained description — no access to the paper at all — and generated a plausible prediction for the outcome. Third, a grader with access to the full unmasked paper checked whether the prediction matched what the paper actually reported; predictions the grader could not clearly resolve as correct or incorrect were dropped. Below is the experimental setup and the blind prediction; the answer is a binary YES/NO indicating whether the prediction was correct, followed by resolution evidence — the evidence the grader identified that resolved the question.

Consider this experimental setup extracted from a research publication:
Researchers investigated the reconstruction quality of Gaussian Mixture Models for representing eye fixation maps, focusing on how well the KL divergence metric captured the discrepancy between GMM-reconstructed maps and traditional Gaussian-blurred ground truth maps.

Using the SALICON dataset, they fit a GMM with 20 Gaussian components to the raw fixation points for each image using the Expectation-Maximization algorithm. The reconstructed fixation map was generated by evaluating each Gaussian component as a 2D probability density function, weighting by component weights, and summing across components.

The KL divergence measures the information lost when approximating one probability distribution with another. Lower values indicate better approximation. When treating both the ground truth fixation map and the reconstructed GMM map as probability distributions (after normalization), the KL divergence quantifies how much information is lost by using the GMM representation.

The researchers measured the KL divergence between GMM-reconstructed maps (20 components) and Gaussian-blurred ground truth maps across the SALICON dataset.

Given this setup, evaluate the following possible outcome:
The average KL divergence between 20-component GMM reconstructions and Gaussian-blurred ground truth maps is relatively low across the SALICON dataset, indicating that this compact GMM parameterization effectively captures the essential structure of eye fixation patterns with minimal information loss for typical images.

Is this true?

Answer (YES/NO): YES